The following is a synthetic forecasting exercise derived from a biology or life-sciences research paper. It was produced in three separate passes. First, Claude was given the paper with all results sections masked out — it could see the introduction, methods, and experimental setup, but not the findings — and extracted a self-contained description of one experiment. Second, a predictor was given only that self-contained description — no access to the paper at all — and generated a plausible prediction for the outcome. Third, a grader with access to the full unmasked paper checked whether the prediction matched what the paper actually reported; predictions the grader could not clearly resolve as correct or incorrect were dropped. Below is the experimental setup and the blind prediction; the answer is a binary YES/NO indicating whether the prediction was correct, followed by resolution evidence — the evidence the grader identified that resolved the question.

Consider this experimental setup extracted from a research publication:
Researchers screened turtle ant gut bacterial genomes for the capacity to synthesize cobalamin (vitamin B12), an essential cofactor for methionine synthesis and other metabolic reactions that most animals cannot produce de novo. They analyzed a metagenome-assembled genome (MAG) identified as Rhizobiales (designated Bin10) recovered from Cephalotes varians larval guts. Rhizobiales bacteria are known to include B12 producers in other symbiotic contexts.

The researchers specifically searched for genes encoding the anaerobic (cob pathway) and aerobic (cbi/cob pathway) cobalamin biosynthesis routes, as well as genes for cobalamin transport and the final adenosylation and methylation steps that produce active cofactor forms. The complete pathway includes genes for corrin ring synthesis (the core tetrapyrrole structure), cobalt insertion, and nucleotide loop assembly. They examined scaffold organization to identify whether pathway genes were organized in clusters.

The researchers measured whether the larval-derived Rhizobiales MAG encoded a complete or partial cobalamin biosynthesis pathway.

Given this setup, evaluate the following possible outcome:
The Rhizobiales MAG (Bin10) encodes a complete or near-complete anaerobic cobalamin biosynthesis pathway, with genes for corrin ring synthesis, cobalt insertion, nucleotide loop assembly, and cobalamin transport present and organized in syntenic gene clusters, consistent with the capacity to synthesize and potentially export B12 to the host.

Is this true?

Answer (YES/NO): NO